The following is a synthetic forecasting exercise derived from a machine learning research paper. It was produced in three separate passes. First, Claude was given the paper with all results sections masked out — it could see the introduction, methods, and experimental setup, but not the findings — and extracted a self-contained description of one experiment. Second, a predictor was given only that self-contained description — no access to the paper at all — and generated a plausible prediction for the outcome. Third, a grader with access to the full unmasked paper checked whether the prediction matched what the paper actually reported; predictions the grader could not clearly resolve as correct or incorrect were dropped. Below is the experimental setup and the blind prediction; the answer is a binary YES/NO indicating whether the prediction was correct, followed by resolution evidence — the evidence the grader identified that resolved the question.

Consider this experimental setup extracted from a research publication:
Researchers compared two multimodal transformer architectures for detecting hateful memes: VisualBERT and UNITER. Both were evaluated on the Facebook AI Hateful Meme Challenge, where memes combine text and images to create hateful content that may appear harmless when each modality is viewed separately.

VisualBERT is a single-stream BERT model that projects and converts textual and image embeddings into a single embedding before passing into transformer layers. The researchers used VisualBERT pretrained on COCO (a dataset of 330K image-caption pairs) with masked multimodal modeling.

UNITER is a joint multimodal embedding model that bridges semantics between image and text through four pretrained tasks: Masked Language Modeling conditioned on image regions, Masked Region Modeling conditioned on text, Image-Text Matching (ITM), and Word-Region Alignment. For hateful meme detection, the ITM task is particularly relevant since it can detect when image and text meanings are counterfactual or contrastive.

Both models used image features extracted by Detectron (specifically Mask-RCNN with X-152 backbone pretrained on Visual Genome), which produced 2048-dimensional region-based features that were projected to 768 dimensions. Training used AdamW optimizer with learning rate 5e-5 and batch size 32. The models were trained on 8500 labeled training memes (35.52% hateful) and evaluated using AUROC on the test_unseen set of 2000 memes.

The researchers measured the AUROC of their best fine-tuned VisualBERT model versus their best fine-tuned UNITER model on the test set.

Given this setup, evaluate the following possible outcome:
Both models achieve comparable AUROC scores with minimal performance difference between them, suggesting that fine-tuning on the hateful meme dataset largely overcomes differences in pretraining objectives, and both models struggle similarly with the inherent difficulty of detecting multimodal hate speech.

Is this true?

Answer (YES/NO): NO